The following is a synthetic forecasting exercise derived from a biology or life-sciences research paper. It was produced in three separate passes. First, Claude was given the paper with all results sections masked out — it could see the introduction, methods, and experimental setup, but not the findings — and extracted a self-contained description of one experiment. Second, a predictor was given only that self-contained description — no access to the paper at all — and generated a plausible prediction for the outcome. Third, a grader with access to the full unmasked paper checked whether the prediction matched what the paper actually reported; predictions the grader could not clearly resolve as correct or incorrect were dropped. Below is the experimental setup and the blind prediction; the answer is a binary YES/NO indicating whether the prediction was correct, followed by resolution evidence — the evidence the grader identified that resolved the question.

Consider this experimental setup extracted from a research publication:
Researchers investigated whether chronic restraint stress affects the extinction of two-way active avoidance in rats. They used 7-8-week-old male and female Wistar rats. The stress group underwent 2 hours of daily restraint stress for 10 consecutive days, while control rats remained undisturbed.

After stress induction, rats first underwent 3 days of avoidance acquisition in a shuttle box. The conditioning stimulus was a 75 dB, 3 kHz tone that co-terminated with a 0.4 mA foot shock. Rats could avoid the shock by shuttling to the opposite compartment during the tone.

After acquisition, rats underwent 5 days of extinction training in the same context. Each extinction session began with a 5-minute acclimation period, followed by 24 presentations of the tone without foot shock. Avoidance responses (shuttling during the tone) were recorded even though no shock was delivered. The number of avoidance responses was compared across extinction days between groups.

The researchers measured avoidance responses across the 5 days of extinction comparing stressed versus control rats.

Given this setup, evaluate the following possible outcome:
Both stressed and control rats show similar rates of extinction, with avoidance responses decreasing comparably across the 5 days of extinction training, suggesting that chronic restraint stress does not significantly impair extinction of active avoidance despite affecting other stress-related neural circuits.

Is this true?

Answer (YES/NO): YES